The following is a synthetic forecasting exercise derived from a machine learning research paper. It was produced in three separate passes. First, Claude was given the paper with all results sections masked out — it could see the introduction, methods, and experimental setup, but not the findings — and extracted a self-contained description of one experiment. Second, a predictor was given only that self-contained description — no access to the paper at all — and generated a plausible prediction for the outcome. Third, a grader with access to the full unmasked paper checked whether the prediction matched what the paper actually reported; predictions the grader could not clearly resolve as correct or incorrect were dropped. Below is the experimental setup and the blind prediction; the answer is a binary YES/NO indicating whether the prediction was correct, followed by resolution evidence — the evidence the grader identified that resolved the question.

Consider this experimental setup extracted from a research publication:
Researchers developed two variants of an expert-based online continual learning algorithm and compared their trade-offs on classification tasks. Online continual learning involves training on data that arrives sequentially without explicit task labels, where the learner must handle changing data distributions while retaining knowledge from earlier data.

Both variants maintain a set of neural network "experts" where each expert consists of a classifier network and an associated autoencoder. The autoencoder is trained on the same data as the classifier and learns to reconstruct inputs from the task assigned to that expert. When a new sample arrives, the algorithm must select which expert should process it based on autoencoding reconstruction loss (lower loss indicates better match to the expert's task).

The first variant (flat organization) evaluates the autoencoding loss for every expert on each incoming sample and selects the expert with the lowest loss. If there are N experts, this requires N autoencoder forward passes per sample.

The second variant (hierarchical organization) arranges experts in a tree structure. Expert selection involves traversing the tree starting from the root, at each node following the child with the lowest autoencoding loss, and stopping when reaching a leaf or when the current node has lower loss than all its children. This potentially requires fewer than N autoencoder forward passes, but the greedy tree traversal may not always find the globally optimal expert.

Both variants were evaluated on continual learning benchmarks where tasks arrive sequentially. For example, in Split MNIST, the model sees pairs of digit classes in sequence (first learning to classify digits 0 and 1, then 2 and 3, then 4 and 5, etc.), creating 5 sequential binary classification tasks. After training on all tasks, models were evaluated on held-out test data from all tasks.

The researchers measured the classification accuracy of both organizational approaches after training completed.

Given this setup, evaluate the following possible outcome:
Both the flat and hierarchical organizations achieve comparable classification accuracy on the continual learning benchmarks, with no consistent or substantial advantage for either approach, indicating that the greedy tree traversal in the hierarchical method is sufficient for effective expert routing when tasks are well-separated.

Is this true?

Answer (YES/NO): NO